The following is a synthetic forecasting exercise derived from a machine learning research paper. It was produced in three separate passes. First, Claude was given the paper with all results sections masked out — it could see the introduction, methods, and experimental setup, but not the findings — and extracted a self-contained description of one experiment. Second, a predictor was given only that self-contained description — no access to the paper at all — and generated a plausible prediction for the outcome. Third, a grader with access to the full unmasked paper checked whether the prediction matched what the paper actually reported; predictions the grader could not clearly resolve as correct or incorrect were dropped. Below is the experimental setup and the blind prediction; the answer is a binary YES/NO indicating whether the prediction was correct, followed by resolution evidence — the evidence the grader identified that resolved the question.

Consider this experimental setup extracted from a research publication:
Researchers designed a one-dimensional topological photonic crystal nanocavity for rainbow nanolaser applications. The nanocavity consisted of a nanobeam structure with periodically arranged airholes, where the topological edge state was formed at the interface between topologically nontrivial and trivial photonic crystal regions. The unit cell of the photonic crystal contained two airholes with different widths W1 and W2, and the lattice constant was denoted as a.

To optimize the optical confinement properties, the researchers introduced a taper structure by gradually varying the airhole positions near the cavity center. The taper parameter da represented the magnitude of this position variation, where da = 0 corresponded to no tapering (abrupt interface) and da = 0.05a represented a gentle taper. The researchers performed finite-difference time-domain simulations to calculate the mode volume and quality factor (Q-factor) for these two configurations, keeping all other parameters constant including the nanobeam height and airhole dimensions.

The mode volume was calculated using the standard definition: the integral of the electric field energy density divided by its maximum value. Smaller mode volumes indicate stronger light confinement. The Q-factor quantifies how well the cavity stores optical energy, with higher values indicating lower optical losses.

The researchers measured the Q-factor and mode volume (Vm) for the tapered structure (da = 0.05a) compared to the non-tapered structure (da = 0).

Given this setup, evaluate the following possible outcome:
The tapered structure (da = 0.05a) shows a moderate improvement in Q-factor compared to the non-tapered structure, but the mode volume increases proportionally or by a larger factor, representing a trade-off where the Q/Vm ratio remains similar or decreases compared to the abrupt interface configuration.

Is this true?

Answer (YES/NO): NO